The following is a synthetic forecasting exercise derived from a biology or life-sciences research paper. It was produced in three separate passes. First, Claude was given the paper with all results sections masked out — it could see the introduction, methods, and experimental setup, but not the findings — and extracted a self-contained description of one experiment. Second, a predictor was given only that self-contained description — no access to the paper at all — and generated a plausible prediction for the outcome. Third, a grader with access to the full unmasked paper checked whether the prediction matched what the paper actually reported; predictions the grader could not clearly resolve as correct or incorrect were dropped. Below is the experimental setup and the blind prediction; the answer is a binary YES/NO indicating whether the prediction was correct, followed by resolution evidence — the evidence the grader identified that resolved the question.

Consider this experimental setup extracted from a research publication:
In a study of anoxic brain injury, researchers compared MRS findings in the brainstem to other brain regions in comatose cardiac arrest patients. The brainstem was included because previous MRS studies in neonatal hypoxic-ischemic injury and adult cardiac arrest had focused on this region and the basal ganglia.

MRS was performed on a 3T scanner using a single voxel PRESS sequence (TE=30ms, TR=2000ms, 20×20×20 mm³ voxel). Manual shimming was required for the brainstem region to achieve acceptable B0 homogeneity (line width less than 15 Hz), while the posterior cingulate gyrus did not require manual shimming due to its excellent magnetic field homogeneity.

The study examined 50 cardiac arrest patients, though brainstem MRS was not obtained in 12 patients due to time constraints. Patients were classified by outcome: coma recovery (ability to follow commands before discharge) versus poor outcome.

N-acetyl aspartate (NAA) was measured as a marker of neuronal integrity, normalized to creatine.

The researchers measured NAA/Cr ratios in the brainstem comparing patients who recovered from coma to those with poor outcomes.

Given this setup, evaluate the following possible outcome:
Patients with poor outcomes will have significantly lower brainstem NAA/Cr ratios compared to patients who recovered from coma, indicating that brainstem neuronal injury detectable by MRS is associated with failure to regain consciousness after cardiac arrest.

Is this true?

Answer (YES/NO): NO